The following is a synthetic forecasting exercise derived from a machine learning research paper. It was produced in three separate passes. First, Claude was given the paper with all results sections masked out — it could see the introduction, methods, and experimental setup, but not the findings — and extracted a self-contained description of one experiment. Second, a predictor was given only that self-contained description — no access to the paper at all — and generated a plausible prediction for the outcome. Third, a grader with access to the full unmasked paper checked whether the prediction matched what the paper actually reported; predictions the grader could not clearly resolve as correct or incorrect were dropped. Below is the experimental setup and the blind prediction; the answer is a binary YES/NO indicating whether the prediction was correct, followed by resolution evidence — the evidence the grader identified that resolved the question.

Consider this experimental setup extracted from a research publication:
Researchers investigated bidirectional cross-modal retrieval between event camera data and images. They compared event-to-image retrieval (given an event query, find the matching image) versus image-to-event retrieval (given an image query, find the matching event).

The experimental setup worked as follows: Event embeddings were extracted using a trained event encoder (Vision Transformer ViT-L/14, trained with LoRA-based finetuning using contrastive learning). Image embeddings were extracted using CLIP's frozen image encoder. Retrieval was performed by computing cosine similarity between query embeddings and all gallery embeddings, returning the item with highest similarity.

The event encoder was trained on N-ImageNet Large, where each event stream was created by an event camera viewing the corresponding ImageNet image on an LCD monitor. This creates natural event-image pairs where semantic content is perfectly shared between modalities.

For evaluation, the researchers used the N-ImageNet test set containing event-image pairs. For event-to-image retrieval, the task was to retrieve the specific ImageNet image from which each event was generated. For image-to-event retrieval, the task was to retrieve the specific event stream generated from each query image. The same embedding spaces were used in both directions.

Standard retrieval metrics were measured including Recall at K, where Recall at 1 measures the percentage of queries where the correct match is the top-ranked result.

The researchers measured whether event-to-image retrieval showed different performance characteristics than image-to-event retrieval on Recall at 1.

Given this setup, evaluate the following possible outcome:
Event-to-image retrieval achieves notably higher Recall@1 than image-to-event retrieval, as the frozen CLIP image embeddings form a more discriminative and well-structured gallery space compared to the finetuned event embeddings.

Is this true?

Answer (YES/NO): NO